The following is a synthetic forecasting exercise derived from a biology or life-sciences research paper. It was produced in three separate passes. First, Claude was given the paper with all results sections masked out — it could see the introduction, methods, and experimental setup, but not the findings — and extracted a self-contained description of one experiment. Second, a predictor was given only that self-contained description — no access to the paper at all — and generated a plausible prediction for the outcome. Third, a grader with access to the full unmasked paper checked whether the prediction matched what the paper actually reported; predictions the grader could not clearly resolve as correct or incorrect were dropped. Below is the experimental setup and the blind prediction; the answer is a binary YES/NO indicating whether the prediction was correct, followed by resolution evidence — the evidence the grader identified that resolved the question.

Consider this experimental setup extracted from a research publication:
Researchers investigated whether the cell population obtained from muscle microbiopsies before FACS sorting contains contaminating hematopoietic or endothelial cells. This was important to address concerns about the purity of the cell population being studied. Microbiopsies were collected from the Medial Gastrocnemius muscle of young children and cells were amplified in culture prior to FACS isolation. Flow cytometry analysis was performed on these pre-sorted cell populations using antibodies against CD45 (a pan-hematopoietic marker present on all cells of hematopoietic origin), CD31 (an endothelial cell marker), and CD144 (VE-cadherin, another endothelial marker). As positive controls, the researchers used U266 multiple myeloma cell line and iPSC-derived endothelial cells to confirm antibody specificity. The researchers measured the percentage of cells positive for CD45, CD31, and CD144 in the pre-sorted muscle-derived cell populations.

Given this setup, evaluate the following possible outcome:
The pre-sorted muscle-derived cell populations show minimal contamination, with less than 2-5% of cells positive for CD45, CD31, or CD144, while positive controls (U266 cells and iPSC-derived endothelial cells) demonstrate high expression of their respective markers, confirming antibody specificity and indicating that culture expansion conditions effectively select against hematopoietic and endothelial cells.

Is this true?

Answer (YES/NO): YES